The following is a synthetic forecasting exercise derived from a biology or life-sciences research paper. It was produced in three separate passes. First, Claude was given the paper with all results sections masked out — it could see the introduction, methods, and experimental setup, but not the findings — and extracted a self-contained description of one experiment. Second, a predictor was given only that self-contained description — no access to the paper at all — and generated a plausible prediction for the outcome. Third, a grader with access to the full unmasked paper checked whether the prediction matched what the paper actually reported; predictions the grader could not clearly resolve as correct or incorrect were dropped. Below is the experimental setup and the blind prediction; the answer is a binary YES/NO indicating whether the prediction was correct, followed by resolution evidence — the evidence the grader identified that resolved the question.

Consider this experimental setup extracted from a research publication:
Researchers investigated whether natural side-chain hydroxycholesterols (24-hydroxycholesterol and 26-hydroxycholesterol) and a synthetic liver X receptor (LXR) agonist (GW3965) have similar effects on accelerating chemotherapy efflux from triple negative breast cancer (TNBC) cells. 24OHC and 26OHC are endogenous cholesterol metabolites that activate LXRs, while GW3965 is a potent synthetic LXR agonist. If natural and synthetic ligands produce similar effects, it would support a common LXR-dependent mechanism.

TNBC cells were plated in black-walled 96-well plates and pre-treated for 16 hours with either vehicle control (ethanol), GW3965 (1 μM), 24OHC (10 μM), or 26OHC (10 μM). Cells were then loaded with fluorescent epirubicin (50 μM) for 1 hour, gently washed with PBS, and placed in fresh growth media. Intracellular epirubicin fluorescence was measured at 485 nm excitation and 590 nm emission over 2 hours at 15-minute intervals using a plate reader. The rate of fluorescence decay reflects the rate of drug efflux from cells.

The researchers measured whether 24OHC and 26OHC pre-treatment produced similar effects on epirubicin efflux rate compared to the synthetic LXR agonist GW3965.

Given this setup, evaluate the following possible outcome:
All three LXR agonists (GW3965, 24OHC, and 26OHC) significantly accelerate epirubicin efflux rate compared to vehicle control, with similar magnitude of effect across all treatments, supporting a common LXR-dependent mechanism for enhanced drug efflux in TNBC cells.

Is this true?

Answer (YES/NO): NO